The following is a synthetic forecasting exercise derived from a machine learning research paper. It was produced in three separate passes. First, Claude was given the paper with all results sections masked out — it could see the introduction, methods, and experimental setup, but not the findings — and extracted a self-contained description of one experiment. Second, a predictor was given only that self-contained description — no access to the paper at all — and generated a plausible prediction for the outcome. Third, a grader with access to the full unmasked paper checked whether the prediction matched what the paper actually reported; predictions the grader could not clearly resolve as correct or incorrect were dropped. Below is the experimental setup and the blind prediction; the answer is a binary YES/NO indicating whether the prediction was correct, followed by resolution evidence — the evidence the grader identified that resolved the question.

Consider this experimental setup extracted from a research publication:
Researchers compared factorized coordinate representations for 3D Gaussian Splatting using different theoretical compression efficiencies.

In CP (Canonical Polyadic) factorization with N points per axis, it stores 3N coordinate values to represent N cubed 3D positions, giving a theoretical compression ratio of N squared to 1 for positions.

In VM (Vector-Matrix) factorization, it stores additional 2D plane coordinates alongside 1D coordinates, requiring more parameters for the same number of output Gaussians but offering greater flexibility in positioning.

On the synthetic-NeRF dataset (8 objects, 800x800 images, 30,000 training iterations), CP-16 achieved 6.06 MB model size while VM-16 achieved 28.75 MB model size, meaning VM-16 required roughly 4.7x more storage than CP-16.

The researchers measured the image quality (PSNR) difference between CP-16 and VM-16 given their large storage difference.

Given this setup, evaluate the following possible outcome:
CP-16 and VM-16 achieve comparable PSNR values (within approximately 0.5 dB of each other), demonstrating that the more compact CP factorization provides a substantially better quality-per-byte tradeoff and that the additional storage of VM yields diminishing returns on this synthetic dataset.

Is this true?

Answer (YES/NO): NO